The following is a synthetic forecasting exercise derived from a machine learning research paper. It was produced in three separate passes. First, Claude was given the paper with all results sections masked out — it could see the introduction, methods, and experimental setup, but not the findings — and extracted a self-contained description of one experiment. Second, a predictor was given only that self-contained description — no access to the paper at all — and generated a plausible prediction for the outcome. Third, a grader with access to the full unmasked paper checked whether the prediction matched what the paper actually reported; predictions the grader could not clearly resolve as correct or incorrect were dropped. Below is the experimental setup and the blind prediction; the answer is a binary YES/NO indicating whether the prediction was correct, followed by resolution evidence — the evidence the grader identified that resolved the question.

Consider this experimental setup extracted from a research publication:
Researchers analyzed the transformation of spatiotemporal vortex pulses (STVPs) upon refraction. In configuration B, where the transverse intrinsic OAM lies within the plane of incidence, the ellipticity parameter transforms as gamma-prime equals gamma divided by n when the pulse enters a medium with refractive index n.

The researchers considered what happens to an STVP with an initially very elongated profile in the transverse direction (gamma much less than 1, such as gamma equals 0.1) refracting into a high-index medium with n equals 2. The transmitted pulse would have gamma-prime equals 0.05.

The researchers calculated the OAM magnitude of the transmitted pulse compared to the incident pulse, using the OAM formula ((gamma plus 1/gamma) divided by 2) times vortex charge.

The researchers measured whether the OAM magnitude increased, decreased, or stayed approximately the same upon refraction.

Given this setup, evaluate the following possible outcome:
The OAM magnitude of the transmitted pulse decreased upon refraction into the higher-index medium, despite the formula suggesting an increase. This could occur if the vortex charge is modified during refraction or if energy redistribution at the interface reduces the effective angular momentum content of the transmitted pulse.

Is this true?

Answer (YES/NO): NO